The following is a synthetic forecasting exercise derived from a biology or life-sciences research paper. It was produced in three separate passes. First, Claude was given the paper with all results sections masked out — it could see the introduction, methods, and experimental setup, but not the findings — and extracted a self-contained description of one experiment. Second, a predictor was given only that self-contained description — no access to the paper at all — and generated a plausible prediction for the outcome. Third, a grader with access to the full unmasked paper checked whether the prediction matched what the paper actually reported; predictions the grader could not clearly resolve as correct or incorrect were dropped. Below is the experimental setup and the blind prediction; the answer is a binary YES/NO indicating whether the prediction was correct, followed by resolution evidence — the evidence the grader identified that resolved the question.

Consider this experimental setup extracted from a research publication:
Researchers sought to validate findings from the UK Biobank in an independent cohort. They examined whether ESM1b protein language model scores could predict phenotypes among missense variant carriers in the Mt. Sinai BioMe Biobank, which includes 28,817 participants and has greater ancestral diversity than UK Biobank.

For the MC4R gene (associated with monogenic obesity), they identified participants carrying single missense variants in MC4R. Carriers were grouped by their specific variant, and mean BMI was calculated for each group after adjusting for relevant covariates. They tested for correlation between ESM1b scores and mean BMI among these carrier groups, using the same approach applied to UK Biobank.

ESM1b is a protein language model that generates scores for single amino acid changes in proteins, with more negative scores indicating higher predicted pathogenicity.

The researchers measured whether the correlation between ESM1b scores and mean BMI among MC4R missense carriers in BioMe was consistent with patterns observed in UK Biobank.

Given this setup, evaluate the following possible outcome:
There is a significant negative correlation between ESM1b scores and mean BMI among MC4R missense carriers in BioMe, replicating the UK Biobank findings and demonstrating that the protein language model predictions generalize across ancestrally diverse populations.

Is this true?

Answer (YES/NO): YES